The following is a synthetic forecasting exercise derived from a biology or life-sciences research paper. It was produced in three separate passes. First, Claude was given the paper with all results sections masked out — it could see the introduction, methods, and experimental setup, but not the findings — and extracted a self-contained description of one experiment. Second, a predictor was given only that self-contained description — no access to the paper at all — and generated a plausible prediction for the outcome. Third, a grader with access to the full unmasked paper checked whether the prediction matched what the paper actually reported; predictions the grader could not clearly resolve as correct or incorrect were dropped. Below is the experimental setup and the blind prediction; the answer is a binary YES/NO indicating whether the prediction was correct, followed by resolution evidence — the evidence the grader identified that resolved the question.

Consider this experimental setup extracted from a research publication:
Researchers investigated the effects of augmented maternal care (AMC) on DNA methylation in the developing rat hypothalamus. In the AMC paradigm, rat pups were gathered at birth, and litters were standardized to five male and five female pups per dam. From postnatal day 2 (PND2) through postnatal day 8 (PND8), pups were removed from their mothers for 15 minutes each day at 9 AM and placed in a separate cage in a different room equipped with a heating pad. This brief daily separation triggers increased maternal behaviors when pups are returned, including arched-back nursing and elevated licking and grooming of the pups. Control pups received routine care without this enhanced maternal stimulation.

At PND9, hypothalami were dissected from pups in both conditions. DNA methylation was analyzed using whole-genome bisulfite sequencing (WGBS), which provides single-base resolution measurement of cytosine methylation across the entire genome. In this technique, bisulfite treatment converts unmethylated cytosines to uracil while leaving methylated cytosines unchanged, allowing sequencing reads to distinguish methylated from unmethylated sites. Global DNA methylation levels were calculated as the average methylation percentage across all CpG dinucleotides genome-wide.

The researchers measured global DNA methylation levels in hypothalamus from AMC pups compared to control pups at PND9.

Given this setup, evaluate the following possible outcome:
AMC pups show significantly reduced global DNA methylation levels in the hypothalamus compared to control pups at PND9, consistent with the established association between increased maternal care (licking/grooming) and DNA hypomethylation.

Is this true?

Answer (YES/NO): YES